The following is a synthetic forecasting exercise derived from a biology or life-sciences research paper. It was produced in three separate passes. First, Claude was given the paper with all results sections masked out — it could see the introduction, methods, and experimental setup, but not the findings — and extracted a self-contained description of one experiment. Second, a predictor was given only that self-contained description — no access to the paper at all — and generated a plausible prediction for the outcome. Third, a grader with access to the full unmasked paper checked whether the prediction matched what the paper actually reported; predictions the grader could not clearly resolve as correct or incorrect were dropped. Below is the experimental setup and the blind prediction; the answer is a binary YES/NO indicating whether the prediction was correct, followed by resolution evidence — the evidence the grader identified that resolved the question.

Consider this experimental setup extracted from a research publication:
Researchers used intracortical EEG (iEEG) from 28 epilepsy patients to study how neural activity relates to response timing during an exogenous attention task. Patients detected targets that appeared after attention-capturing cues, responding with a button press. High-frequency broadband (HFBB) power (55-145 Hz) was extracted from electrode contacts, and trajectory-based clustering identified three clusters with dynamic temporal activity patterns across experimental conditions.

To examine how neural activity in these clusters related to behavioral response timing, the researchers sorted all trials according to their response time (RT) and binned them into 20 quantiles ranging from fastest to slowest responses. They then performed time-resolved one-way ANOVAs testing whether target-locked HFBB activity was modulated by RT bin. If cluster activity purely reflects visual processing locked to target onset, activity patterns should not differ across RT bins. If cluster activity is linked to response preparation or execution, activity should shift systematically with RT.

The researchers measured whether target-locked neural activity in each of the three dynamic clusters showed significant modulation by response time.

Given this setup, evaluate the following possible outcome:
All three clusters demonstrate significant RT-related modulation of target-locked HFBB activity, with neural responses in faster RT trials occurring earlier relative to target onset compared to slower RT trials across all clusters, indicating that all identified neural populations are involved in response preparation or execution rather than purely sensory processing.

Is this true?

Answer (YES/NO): NO